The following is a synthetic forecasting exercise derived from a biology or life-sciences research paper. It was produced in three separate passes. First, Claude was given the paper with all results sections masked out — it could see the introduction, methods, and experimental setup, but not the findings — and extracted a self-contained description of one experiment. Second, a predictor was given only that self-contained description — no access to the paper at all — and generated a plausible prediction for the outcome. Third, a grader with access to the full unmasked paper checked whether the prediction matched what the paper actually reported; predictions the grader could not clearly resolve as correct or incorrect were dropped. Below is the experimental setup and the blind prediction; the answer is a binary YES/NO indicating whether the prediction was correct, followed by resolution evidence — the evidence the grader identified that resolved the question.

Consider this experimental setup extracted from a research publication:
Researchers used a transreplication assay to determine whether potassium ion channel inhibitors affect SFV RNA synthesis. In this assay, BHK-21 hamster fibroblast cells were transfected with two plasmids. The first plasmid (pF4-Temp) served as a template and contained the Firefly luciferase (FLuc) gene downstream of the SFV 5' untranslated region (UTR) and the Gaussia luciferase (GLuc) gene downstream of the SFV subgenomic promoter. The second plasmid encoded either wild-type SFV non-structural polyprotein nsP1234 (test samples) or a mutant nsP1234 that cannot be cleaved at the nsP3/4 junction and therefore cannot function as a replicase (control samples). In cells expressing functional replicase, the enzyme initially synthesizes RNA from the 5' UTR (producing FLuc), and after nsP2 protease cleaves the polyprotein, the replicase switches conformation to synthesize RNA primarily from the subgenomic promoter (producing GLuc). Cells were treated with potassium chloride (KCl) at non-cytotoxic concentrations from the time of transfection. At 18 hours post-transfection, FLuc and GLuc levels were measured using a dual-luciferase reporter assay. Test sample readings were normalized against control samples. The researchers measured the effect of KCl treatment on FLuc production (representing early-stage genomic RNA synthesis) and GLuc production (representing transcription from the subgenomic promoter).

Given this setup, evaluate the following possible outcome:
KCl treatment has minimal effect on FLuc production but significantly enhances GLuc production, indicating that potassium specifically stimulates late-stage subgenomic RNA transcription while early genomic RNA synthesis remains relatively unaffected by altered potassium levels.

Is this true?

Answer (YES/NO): NO